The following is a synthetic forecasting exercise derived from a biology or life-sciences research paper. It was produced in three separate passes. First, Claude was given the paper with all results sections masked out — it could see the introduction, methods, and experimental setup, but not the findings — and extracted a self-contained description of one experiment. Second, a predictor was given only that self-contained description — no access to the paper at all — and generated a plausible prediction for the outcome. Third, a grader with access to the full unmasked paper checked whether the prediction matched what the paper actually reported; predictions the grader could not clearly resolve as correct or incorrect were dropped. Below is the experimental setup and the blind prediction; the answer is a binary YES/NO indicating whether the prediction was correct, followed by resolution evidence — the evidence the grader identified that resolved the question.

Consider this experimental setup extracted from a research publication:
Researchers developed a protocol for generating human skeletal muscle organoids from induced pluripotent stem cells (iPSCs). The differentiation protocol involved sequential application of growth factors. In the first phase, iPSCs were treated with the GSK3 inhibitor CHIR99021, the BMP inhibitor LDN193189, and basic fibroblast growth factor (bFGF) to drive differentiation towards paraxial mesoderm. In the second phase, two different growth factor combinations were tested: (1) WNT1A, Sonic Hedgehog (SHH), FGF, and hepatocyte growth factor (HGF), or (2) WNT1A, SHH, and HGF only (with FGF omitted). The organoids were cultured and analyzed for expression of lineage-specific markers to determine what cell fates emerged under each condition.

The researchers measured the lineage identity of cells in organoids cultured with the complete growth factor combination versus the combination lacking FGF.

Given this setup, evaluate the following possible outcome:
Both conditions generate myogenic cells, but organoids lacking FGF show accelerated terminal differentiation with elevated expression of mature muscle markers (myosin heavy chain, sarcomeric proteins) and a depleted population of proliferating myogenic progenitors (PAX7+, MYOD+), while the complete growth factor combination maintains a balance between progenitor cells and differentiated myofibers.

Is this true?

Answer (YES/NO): NO